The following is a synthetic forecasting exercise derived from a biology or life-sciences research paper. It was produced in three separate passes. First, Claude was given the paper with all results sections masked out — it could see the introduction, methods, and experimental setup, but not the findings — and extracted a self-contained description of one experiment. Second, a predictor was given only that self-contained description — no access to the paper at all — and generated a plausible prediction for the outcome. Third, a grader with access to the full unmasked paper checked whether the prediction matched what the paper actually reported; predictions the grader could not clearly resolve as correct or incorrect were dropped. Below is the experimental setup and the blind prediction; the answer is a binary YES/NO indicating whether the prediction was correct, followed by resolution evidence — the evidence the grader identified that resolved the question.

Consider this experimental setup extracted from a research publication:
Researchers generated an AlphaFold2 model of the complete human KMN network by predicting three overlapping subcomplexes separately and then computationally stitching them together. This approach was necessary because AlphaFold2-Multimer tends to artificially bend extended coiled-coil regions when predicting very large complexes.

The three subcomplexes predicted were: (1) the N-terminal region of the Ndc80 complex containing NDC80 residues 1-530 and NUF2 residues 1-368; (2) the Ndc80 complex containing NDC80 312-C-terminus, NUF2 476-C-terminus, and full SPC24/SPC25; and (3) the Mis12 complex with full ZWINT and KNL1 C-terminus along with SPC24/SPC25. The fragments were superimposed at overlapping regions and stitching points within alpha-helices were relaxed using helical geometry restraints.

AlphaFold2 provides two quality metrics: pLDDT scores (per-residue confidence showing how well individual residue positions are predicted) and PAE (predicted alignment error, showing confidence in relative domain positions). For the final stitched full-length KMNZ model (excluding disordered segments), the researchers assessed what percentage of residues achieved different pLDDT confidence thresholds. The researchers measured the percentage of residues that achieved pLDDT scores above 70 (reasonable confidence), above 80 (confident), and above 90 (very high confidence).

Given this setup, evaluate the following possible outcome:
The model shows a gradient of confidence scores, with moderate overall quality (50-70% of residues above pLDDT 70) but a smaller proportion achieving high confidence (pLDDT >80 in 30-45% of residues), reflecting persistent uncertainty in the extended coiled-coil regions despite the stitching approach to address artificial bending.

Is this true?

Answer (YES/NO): NO